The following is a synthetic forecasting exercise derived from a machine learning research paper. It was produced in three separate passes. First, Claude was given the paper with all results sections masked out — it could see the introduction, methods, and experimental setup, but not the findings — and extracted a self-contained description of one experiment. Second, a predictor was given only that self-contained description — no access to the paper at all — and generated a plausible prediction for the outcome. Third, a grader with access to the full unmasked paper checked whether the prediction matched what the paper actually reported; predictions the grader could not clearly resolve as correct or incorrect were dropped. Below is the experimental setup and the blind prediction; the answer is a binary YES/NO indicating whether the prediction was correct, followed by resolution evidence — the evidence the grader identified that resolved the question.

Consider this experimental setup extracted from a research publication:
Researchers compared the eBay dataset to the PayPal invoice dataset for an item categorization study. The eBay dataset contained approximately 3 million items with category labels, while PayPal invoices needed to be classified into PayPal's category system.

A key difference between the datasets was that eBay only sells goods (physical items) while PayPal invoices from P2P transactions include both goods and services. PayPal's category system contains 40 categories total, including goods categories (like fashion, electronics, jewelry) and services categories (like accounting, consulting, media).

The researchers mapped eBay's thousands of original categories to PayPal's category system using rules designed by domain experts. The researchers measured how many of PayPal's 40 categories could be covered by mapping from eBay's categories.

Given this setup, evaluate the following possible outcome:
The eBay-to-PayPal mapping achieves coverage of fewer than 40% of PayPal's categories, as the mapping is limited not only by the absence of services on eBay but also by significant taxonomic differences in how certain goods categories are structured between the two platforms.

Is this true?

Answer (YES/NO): NO